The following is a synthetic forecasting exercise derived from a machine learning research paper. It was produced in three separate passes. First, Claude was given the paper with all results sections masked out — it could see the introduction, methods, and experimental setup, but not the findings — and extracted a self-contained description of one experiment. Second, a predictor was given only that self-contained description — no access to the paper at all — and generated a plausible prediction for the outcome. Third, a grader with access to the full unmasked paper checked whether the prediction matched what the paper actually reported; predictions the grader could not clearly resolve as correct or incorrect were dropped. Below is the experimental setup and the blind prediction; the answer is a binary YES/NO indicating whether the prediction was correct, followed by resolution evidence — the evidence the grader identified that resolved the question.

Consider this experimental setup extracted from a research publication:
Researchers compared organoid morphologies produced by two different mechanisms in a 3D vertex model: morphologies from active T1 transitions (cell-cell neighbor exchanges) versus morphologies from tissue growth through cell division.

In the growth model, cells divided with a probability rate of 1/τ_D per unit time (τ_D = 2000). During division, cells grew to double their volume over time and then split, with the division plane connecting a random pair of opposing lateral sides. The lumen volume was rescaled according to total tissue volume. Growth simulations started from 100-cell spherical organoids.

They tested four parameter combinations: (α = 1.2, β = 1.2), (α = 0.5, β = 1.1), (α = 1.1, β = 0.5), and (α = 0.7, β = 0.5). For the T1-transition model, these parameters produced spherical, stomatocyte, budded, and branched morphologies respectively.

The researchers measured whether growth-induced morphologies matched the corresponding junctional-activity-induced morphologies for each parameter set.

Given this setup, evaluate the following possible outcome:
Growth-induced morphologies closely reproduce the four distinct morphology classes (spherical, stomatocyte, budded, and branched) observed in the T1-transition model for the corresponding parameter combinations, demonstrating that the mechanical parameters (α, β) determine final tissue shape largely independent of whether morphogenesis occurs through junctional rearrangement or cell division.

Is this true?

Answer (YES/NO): NO